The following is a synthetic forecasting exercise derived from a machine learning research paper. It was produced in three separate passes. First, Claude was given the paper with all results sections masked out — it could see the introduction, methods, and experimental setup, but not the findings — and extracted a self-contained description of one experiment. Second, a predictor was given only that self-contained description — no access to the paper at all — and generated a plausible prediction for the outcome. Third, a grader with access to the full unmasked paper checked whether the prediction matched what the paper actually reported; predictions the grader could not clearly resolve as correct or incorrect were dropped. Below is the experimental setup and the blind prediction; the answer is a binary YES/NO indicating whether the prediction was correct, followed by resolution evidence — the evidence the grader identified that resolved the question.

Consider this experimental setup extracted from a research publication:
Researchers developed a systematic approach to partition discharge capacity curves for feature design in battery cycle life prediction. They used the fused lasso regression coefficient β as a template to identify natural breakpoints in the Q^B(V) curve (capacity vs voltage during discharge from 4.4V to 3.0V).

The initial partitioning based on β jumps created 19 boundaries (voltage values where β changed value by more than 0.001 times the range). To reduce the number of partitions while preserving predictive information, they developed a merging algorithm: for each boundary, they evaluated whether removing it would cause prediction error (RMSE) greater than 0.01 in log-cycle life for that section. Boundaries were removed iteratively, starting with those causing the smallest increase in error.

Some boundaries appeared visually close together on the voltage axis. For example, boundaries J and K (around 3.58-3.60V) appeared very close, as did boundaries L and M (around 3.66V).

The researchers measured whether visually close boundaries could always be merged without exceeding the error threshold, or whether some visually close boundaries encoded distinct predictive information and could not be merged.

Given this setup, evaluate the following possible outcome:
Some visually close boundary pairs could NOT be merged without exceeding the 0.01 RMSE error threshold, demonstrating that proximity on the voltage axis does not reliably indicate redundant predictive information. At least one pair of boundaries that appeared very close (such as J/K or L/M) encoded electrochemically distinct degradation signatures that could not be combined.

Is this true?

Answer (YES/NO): YES